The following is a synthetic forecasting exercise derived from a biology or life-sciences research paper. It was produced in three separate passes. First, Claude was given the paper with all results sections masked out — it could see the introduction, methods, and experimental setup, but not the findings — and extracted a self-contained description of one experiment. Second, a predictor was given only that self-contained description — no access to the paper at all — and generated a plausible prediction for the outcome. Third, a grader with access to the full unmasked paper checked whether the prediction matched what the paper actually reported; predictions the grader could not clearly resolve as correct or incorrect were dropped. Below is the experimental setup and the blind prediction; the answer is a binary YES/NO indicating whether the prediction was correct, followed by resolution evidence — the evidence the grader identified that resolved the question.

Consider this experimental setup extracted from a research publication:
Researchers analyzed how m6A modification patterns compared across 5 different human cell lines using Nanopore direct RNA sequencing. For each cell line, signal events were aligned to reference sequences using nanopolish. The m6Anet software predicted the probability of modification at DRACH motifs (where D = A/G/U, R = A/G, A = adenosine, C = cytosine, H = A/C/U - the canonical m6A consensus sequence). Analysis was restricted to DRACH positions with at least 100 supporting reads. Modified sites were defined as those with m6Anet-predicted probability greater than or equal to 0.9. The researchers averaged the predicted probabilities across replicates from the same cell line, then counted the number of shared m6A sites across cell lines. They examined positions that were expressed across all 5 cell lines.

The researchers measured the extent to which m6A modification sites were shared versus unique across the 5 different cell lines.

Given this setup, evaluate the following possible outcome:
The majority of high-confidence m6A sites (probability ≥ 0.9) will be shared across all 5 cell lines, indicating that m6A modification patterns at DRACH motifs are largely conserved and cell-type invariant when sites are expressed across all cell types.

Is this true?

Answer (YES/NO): YES